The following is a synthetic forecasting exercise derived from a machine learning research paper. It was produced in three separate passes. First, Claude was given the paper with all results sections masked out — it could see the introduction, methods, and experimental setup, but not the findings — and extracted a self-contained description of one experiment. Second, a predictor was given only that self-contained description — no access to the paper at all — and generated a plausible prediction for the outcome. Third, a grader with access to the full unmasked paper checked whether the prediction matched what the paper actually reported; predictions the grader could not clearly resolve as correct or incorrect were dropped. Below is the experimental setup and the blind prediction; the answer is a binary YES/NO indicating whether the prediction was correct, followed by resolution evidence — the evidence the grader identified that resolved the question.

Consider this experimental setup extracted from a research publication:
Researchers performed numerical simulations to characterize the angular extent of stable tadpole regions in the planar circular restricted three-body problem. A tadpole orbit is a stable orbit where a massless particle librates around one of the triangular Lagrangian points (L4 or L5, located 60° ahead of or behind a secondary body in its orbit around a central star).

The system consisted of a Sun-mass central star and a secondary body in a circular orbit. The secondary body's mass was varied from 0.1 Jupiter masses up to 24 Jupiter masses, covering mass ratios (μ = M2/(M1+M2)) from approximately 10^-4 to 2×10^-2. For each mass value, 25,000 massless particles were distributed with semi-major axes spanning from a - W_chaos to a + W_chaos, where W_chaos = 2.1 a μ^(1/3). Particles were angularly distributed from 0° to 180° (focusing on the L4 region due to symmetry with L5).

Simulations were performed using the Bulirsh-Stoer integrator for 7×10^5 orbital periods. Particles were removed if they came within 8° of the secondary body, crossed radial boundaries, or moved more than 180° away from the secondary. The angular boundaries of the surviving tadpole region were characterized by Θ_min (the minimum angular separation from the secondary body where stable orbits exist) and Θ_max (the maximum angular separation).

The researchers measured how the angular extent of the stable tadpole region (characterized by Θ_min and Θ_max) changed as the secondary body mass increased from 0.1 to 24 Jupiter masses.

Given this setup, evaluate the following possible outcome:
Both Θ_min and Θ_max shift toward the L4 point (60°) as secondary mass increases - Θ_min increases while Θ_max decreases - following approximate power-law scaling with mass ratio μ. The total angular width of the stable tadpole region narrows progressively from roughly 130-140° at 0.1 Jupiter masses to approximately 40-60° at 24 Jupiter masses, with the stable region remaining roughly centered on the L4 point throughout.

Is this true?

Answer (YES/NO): NO